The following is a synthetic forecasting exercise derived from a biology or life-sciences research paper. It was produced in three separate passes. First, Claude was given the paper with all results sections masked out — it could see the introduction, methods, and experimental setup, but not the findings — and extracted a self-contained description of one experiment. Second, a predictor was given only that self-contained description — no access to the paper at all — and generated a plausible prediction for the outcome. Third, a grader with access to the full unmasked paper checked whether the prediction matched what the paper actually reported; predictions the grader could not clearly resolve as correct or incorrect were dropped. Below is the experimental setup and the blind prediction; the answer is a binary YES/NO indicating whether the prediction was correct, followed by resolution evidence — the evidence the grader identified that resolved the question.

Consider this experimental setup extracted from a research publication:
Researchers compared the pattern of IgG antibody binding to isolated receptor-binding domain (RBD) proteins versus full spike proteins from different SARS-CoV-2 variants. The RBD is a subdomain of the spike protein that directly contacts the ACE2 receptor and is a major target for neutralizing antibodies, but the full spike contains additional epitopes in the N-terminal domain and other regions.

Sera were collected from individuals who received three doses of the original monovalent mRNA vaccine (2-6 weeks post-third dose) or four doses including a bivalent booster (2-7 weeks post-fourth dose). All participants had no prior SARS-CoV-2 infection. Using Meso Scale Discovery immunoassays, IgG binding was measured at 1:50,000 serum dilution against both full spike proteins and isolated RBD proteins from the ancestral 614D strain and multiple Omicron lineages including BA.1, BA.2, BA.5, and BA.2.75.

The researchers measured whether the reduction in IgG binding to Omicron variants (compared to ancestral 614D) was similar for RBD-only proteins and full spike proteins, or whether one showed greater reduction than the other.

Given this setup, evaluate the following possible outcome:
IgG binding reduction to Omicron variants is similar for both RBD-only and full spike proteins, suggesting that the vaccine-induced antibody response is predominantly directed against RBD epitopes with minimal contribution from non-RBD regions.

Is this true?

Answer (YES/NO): NO